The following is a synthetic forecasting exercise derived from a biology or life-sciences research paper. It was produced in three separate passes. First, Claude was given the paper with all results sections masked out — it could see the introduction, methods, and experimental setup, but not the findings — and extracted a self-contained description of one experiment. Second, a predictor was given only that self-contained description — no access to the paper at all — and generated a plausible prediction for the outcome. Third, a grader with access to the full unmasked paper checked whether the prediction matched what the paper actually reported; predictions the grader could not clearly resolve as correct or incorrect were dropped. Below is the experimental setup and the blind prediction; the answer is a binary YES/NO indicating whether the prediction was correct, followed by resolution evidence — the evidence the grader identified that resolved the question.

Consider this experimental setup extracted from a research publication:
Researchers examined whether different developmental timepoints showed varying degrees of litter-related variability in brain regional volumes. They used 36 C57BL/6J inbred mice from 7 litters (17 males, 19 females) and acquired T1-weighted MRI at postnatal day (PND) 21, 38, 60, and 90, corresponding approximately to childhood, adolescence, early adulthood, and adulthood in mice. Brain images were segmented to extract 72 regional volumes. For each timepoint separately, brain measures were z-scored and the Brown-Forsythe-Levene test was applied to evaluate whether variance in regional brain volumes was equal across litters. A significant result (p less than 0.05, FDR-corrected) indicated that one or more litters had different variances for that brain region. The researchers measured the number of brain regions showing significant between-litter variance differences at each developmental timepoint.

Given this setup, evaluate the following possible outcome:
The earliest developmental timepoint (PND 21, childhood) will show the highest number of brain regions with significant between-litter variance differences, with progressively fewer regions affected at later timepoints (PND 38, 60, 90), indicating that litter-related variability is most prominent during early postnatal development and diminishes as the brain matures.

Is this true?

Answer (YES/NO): NO